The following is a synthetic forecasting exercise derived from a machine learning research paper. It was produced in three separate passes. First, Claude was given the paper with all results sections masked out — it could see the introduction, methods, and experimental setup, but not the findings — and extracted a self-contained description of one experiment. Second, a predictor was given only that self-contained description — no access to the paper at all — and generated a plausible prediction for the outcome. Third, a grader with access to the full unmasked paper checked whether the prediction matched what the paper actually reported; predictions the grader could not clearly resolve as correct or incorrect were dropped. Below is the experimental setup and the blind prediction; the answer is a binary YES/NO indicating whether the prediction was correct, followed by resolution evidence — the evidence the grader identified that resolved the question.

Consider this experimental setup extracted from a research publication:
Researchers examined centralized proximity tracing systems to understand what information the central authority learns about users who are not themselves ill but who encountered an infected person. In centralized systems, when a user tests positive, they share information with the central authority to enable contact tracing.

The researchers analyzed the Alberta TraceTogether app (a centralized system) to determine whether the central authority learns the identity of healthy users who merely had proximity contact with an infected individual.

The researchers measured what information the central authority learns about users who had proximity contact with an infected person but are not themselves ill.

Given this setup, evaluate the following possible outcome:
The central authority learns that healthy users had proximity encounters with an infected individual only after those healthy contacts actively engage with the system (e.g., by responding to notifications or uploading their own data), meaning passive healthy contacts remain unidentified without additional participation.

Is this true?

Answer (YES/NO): NO